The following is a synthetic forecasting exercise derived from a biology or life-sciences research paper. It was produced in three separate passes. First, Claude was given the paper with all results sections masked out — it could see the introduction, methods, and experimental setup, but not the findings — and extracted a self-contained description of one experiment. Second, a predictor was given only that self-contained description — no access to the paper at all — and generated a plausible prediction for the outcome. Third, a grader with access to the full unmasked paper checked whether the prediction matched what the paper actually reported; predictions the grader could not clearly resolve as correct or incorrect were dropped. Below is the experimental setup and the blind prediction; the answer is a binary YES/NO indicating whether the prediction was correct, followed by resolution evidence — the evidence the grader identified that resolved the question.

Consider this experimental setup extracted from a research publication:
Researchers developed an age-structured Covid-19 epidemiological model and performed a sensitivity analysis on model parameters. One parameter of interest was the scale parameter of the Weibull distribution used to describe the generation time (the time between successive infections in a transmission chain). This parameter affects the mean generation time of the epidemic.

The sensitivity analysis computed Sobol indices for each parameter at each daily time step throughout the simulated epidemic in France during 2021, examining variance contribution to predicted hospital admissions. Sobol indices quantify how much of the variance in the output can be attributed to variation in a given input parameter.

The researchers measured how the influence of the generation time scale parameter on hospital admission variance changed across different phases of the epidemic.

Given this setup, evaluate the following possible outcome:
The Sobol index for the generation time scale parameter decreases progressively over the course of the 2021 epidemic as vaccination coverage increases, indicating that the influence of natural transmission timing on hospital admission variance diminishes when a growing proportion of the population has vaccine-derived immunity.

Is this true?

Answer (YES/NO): NO